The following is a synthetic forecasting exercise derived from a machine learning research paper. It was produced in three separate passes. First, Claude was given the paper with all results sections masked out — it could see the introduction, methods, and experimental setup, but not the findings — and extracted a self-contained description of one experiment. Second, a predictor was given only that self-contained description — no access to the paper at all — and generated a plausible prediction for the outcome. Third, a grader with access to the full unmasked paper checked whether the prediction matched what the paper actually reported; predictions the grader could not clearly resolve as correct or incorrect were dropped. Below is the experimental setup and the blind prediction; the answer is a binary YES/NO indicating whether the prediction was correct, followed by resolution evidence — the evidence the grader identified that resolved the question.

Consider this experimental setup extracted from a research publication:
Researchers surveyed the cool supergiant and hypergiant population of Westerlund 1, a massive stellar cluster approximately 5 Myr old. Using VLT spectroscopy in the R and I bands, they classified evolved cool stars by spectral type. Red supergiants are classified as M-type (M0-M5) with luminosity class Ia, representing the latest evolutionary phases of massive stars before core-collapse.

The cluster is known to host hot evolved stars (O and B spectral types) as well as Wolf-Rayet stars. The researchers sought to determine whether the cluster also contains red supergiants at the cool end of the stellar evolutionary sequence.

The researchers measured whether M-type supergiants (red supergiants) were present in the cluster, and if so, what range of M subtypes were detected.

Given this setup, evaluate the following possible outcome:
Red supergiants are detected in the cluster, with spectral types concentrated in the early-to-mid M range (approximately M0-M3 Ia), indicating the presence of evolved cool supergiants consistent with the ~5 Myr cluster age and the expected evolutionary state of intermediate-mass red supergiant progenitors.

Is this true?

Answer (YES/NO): NO